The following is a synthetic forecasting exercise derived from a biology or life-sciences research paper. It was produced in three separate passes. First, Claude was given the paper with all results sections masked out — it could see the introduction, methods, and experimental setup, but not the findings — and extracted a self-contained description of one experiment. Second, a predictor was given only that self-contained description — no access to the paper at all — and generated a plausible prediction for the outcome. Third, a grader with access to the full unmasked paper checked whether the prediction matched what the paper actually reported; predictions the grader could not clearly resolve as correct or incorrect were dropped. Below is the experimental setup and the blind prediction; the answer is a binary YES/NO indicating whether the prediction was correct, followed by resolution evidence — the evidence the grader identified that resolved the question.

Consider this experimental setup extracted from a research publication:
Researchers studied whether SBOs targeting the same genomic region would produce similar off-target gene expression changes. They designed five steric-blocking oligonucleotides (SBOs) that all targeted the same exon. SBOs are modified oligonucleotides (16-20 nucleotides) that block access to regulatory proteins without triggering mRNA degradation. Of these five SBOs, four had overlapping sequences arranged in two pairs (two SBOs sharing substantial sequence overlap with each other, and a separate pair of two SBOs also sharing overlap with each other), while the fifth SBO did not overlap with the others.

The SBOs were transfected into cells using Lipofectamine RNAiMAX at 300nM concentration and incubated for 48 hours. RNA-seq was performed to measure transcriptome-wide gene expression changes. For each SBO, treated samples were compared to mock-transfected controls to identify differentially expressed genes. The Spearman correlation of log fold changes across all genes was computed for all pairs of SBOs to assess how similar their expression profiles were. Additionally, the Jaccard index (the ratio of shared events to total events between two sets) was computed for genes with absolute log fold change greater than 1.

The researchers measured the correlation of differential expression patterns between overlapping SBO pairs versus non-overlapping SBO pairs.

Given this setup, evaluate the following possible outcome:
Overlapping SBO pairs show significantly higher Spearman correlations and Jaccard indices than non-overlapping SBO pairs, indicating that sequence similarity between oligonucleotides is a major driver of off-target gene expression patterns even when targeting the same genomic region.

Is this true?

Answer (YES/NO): NO